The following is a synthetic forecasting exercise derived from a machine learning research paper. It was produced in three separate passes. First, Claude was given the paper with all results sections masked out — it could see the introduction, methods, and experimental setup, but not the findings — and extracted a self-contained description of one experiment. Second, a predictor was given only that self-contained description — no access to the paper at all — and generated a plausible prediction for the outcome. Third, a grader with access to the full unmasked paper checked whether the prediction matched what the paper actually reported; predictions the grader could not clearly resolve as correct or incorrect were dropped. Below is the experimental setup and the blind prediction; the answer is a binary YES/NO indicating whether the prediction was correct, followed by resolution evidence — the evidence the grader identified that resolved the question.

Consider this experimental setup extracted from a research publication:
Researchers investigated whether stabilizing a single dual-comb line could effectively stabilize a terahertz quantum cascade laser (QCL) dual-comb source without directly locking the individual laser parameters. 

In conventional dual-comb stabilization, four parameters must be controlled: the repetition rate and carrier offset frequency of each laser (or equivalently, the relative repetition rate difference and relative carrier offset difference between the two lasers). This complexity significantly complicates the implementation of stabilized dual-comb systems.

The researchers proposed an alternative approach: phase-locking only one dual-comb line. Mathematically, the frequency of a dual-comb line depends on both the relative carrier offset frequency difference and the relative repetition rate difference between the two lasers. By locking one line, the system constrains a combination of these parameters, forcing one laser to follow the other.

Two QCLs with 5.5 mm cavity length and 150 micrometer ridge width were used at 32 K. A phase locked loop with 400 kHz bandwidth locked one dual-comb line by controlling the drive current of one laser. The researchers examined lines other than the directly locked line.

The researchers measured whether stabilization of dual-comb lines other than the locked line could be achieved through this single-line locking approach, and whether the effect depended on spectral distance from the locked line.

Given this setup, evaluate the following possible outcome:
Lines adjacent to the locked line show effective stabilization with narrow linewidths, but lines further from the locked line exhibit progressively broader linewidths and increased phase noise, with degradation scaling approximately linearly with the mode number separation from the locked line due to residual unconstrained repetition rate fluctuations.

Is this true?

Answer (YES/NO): NO